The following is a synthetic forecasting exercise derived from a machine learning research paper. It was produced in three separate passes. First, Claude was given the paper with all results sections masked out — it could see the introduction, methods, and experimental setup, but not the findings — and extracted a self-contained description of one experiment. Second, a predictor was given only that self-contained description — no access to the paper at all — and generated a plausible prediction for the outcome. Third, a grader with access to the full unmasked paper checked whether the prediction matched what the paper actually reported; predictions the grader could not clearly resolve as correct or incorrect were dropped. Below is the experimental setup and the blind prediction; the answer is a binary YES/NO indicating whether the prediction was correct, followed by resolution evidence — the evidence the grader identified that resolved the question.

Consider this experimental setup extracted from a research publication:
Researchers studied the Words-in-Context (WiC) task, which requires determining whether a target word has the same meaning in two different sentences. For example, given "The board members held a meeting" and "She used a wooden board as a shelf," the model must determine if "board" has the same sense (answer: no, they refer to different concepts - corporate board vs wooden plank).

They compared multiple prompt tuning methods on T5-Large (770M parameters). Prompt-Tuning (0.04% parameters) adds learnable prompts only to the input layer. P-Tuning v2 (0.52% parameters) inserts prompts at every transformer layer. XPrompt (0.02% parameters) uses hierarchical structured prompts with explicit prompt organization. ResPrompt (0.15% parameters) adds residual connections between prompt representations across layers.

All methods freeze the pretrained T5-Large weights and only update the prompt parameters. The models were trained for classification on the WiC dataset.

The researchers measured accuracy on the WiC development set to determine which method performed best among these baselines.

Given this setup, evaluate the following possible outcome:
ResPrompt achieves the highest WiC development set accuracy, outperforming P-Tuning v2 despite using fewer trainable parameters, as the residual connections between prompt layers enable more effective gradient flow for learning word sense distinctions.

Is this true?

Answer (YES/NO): NO